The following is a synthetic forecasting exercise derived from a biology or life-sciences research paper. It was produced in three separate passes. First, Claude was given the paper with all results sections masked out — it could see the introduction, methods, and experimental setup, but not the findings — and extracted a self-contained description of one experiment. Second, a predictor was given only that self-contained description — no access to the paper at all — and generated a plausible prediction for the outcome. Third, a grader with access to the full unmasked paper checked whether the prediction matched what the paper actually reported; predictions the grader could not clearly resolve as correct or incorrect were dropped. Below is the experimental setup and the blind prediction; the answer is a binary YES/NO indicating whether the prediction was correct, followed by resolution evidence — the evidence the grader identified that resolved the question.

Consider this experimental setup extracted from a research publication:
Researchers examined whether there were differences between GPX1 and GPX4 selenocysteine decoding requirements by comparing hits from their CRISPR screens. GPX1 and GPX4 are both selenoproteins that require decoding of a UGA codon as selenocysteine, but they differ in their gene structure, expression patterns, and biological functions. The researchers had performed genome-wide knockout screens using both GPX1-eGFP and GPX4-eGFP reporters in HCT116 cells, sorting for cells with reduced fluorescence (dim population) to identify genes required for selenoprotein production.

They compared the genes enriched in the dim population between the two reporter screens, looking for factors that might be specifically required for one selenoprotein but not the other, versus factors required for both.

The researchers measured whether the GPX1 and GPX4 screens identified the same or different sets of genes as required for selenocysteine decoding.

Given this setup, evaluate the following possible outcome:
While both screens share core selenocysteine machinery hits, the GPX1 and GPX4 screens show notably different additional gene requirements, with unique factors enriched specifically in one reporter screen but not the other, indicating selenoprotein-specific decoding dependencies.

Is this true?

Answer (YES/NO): NO